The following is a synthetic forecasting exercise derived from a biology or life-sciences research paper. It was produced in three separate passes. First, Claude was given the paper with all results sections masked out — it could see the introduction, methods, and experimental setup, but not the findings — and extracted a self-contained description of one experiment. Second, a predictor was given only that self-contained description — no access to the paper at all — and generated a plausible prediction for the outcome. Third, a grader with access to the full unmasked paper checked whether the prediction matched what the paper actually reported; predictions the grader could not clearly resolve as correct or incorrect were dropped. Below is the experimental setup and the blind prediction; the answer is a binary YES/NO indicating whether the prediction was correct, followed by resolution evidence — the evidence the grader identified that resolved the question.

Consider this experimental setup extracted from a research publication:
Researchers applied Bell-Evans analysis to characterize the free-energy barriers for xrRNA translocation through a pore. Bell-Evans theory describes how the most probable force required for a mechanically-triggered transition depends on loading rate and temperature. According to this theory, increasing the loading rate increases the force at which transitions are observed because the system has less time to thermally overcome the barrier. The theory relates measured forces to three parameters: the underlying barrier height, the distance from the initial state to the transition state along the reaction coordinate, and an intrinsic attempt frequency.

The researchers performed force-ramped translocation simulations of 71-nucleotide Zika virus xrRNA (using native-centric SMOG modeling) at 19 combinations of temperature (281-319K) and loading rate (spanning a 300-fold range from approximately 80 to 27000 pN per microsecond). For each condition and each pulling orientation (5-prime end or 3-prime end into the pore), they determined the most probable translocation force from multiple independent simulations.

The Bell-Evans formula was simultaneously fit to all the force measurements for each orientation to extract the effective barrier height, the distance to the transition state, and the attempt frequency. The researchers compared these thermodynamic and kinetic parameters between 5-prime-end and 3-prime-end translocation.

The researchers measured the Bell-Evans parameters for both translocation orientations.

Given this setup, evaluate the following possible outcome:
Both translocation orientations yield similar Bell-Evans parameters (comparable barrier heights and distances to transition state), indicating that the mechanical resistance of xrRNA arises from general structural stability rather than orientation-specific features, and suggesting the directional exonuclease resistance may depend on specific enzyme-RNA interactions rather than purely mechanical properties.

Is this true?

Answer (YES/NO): NO